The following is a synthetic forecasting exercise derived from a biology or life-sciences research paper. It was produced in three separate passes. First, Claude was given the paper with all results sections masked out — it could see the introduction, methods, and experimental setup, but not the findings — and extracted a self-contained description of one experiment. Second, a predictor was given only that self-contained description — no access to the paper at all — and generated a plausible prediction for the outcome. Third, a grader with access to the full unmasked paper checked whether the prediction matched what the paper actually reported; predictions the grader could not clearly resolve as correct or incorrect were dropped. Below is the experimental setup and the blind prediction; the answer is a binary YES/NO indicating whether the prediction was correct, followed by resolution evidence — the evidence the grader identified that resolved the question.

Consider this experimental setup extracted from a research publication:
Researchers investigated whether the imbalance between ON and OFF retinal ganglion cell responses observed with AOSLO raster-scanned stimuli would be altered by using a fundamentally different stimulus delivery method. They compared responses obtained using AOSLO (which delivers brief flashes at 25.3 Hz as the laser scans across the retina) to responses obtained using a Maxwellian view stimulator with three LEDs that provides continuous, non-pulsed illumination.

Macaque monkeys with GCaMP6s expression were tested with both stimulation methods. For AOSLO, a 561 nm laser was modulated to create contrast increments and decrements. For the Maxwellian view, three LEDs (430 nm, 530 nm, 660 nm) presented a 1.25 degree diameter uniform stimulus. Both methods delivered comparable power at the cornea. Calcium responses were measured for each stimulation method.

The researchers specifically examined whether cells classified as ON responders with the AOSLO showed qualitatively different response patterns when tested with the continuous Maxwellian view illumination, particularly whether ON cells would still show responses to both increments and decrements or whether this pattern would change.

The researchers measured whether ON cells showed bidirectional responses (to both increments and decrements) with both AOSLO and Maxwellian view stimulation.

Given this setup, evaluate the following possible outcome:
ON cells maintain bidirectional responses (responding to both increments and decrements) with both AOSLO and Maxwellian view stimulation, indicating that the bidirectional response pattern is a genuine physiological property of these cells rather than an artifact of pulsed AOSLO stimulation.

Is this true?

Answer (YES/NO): NO